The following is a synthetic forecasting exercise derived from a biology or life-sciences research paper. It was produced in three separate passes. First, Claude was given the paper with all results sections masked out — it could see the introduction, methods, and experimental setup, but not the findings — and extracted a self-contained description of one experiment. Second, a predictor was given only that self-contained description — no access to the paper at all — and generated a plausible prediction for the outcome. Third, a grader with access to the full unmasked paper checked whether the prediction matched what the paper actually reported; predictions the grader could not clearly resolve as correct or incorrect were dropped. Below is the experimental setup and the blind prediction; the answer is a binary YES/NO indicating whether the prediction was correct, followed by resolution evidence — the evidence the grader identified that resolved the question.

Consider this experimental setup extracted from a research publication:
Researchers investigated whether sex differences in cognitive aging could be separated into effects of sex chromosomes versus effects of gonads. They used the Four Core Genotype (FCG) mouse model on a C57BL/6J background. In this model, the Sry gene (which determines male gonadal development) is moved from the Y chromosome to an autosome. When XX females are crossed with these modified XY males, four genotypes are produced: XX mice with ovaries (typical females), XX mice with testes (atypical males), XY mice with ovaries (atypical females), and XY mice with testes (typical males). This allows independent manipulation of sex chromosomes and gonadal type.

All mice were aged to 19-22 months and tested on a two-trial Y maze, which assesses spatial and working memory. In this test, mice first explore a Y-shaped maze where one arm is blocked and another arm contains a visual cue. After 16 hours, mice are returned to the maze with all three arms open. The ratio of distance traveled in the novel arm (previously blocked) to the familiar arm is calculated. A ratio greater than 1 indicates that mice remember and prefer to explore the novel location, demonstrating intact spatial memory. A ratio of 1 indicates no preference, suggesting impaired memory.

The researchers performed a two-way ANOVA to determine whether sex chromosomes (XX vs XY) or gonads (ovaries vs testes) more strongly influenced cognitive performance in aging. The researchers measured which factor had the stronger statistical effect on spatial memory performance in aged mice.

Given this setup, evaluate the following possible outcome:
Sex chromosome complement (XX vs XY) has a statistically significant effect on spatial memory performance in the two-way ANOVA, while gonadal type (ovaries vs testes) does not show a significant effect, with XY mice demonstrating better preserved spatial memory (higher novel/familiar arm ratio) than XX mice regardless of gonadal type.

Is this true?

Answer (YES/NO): NO